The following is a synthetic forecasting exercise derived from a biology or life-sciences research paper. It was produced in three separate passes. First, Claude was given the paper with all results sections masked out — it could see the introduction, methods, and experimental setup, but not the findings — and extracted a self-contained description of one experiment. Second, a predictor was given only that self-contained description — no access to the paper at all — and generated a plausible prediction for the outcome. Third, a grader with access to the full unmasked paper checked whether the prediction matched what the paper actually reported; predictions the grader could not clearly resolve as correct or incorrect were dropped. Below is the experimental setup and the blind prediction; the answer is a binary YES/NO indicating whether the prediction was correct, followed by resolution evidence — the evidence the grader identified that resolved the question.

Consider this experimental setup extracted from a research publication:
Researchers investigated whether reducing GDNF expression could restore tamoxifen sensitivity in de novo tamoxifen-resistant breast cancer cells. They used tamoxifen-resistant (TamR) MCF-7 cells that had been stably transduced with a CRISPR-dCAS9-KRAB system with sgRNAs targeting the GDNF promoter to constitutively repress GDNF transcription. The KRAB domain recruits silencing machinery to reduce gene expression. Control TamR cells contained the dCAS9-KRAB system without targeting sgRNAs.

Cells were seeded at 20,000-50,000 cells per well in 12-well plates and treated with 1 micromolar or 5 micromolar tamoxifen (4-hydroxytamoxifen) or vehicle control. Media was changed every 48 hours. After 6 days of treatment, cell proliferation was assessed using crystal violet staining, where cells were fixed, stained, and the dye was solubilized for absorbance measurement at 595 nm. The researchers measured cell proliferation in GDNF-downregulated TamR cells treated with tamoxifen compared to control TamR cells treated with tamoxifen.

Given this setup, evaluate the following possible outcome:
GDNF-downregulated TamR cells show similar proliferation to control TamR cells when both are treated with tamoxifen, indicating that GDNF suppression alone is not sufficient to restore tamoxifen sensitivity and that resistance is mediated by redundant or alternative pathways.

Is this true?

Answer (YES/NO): NO